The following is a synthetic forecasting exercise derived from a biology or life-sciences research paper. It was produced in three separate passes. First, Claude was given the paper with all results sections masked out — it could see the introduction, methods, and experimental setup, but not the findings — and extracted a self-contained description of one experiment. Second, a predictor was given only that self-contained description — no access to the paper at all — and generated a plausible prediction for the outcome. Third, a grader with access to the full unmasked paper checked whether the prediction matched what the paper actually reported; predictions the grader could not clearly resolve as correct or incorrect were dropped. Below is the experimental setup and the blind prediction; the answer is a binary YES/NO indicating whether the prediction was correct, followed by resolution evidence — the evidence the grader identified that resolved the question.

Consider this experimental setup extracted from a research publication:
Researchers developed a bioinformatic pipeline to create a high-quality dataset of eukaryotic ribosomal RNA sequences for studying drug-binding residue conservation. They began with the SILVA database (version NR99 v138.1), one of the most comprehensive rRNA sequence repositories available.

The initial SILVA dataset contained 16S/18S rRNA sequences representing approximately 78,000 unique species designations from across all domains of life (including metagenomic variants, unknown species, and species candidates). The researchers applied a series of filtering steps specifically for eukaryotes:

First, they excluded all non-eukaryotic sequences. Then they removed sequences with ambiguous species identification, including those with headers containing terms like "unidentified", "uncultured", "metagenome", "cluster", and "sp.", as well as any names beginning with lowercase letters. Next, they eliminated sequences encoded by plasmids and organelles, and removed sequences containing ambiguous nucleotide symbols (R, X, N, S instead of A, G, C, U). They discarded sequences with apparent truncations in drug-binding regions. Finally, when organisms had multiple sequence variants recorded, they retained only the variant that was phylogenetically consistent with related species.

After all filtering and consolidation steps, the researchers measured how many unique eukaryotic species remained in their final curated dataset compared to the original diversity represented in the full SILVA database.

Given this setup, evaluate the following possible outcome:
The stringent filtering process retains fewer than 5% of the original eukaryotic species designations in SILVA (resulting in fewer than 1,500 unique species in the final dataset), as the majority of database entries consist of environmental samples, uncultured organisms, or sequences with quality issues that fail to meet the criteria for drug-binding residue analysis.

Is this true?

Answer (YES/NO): NO